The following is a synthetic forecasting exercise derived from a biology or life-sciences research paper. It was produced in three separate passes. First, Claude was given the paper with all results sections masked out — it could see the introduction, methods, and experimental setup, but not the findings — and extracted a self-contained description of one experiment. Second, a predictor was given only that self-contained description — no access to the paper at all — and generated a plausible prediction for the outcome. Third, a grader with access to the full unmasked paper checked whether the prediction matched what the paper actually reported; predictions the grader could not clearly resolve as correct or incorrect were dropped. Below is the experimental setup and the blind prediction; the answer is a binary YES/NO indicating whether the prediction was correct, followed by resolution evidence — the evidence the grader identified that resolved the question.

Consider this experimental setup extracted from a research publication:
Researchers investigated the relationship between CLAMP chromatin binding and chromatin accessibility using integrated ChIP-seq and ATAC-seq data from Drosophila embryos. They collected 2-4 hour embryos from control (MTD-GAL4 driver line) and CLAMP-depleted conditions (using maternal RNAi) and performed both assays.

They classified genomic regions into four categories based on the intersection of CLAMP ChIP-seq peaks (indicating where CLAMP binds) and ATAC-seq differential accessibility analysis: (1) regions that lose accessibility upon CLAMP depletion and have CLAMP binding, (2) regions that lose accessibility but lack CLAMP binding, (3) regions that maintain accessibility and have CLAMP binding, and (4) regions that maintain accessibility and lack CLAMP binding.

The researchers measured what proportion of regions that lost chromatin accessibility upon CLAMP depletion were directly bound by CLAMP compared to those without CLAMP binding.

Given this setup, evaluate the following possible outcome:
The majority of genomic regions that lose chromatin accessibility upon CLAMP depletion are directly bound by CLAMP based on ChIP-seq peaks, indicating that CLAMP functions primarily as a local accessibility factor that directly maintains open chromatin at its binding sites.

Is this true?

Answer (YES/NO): YES